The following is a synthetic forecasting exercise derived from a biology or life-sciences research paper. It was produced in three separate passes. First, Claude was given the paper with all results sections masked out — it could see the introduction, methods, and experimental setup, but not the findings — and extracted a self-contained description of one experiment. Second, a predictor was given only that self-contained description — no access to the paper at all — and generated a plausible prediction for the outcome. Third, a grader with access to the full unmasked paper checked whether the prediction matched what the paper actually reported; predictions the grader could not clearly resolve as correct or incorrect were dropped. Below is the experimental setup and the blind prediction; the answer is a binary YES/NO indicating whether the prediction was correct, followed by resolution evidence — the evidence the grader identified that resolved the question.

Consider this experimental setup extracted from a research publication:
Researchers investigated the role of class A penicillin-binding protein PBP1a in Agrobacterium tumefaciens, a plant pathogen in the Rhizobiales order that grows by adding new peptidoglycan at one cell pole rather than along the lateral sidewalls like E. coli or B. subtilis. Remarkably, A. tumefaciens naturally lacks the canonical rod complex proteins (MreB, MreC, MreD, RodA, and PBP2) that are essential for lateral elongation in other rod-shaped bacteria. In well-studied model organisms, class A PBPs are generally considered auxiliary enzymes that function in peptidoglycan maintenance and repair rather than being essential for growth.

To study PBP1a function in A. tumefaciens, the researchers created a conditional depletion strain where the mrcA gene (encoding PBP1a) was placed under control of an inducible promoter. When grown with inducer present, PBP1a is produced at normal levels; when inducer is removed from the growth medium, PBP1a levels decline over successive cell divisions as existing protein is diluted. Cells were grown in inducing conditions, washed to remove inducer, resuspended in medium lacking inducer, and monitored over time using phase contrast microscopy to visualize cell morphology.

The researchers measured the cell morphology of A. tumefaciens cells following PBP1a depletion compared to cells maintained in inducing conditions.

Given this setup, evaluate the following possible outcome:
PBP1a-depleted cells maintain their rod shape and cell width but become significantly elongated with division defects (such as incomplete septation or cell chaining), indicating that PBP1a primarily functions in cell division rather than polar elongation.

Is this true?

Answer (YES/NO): NO